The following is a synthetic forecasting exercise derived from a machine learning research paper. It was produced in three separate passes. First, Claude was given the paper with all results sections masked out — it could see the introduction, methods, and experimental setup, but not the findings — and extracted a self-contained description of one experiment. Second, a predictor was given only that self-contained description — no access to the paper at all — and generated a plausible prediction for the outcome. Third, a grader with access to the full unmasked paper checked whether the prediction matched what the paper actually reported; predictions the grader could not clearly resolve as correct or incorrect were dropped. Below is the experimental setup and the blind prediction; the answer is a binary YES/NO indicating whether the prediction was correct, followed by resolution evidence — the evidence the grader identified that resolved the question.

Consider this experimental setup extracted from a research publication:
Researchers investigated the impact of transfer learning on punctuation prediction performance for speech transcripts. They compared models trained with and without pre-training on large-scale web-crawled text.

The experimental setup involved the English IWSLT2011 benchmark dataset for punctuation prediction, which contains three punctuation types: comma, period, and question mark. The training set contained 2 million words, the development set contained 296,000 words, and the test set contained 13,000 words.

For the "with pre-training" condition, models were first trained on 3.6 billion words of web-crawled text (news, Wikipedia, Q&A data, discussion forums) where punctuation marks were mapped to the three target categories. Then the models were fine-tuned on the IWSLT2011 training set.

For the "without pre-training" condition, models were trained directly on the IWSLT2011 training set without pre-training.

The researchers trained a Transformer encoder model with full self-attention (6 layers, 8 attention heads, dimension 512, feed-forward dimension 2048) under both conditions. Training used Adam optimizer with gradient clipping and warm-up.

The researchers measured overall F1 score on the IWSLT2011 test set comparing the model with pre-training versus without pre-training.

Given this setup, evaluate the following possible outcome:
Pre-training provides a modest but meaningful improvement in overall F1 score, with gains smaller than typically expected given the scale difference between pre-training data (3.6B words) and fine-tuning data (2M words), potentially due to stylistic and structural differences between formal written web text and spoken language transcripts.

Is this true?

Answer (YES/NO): NO